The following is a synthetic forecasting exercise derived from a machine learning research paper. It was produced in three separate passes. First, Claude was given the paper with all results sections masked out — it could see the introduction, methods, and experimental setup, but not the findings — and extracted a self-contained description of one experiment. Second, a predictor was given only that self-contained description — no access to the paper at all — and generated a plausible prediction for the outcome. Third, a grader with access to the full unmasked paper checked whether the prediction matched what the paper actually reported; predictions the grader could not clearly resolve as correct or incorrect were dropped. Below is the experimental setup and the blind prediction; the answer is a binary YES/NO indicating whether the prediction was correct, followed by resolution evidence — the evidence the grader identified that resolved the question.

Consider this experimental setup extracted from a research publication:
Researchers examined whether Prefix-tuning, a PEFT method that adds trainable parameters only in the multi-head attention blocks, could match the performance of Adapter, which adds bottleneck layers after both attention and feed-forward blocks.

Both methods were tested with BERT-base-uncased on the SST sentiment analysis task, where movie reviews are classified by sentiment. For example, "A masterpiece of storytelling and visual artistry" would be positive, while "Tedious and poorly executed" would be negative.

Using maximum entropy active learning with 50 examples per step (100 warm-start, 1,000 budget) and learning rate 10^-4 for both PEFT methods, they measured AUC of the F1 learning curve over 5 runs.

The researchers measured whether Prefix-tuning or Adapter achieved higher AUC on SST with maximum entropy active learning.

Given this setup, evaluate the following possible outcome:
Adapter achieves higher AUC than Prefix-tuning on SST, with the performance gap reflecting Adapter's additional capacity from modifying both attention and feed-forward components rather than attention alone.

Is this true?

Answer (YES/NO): NO